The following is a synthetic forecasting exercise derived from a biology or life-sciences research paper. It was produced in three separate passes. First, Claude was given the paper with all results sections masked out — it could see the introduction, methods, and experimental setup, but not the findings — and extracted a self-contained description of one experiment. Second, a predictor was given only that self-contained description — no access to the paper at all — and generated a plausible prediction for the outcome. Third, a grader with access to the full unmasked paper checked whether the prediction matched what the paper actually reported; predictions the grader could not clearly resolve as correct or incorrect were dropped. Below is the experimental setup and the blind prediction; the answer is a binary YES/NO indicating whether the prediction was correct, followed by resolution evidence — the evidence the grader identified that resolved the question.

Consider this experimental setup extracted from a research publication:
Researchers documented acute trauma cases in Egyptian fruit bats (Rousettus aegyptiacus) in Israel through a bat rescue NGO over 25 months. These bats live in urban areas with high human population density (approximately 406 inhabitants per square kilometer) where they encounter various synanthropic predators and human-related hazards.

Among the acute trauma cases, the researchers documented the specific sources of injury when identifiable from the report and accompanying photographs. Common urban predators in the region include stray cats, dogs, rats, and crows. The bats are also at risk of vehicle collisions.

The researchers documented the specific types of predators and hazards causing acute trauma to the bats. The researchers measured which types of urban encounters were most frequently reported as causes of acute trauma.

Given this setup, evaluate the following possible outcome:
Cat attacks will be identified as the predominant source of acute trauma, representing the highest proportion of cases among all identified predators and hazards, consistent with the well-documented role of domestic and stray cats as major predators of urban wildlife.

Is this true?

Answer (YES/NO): YES